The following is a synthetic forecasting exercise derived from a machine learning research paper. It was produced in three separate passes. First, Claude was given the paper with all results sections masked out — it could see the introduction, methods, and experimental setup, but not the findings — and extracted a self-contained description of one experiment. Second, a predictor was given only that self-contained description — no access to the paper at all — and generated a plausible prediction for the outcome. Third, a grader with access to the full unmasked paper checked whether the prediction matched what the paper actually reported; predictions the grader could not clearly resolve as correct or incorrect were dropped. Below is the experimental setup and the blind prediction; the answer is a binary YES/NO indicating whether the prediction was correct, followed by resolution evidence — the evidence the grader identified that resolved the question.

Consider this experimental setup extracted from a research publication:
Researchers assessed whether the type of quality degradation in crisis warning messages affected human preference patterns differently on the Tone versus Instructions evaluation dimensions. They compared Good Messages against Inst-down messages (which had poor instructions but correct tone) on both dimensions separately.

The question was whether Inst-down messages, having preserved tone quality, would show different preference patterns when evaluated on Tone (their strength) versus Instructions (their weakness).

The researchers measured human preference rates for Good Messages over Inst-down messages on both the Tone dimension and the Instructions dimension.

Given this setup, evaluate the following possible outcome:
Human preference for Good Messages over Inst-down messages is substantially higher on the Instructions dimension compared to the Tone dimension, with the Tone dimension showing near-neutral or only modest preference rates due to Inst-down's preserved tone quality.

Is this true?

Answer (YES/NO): NO